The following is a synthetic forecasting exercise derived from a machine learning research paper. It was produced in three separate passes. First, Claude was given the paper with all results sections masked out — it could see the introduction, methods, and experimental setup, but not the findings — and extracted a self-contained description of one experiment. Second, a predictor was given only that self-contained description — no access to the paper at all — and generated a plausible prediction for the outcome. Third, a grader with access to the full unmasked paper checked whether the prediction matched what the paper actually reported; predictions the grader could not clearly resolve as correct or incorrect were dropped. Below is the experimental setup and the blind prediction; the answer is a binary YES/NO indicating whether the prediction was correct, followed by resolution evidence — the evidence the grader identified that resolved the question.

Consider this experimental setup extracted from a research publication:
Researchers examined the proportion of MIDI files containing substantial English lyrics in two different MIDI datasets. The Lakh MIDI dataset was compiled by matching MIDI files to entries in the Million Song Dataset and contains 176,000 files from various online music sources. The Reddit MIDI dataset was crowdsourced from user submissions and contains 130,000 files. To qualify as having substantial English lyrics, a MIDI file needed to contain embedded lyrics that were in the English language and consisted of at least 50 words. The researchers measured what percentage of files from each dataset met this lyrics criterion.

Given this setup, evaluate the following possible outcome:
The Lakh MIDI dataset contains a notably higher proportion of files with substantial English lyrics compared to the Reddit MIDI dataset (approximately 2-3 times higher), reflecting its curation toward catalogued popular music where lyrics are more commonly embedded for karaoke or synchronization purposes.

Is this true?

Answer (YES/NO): NO